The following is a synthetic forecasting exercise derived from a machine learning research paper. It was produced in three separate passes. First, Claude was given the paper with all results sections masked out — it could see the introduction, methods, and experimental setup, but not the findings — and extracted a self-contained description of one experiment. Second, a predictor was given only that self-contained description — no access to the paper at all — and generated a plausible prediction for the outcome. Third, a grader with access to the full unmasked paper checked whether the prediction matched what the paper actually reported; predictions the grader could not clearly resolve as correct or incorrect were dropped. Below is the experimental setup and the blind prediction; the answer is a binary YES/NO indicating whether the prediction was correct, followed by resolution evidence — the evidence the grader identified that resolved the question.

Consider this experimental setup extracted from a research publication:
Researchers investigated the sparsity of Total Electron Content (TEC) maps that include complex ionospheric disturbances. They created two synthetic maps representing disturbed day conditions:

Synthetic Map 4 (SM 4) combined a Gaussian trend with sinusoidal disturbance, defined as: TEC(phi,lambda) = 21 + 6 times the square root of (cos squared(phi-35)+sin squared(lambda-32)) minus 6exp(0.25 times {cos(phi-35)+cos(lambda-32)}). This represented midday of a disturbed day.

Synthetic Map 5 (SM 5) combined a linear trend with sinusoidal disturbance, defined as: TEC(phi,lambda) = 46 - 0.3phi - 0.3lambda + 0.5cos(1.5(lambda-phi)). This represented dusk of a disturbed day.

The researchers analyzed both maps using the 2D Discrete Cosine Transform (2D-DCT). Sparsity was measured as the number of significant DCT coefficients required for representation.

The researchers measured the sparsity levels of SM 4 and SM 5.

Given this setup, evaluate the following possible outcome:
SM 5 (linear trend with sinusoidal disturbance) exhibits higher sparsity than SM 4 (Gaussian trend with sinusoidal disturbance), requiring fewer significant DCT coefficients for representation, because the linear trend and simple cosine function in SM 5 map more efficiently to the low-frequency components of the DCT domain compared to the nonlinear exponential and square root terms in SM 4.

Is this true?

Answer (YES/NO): YES